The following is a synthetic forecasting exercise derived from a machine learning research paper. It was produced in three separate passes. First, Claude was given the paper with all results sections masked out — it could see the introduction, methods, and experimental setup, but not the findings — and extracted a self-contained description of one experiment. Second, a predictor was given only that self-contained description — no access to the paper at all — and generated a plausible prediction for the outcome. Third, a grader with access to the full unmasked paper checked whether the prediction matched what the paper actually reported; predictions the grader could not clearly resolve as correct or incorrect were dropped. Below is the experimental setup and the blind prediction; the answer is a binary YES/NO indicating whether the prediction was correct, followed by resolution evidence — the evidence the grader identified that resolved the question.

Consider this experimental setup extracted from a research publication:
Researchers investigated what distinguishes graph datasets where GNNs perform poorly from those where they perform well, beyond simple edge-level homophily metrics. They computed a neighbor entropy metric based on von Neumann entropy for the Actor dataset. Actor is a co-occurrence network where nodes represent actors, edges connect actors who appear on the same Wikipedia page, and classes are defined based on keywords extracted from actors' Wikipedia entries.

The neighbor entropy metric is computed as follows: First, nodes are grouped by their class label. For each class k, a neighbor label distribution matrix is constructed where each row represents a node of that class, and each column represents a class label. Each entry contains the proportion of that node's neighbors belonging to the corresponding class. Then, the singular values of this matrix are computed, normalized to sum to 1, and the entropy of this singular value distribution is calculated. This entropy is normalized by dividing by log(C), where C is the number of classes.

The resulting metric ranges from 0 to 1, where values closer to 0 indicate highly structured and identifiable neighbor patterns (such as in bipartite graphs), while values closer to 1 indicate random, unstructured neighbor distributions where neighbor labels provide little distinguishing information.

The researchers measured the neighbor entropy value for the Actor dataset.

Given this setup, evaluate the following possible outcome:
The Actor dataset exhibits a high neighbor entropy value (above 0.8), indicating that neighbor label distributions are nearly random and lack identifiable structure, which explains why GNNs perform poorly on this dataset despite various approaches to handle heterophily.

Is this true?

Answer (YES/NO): YES